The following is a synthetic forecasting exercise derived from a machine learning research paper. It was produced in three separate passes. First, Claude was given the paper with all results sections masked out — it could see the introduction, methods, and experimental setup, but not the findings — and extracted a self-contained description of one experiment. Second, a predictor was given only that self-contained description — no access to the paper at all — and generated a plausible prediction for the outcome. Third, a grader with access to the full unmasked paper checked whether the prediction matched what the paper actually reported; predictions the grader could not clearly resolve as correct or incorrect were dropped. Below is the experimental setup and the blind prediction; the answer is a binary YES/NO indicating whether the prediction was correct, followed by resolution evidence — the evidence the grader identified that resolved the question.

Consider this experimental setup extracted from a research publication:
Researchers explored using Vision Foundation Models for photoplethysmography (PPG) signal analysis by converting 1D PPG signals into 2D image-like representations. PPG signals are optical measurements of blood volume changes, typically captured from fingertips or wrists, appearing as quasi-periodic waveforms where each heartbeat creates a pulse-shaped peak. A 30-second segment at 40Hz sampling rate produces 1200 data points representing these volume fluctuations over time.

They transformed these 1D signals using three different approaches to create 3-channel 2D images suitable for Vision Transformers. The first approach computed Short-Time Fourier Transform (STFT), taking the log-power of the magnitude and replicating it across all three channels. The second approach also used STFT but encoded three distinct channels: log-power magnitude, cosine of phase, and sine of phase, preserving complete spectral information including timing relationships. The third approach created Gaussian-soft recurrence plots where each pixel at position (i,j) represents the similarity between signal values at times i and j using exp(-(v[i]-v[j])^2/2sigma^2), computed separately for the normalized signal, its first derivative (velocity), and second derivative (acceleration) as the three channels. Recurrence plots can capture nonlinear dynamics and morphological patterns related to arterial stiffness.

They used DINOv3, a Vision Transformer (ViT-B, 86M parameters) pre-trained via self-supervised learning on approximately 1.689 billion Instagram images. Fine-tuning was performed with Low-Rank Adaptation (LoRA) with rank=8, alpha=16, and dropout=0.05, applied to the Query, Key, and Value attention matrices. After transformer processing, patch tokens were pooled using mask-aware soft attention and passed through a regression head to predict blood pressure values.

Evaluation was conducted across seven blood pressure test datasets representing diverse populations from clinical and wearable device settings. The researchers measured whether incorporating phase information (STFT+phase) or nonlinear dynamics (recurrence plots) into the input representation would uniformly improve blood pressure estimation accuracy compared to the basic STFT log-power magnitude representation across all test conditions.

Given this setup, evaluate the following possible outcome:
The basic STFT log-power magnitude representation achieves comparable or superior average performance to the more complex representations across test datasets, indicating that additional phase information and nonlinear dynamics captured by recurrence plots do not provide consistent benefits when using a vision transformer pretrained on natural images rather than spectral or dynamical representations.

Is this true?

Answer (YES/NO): NO